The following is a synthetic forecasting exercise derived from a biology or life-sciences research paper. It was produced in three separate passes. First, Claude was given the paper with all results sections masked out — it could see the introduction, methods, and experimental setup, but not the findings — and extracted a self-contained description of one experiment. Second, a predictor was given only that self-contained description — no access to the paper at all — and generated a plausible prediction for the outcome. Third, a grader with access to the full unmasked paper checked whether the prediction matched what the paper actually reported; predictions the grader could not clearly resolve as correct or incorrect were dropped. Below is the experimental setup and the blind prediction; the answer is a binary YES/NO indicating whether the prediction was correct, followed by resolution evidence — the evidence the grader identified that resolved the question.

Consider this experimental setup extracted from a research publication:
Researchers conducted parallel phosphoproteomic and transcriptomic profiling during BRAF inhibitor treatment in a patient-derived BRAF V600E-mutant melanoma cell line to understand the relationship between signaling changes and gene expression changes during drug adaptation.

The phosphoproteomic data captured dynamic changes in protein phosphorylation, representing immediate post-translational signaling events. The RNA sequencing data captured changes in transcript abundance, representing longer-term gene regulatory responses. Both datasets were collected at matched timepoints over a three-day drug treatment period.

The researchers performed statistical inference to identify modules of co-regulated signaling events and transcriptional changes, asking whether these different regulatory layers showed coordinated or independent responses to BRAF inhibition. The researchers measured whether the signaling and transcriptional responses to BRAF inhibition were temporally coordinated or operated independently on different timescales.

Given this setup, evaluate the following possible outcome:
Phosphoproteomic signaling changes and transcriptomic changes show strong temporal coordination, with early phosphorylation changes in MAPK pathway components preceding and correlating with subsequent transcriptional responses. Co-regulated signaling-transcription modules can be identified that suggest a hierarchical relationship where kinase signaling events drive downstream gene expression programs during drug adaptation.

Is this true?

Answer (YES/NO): YES